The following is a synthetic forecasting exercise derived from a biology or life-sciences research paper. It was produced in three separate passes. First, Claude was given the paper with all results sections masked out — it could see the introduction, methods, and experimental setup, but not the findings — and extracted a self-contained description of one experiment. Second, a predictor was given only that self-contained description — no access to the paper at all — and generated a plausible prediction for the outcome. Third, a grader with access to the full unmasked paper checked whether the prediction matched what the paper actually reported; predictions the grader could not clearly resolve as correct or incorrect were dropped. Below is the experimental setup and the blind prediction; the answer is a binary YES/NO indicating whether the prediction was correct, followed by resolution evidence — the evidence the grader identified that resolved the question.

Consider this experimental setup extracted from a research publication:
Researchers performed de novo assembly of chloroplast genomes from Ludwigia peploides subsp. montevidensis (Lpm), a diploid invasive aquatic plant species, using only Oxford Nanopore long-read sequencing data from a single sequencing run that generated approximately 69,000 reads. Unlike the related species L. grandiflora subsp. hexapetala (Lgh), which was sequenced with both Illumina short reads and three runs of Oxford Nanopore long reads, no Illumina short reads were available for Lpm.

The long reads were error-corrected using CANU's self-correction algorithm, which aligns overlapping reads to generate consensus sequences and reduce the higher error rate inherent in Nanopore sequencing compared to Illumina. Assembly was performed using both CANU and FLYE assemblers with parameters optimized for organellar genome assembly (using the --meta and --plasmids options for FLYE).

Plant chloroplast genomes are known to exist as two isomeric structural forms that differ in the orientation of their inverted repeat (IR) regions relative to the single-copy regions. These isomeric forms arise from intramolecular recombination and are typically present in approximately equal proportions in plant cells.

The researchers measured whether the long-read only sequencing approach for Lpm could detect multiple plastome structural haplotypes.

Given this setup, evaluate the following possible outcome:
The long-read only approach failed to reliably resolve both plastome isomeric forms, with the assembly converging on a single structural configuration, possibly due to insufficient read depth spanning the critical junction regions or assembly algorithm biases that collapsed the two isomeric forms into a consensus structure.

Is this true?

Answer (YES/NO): YES